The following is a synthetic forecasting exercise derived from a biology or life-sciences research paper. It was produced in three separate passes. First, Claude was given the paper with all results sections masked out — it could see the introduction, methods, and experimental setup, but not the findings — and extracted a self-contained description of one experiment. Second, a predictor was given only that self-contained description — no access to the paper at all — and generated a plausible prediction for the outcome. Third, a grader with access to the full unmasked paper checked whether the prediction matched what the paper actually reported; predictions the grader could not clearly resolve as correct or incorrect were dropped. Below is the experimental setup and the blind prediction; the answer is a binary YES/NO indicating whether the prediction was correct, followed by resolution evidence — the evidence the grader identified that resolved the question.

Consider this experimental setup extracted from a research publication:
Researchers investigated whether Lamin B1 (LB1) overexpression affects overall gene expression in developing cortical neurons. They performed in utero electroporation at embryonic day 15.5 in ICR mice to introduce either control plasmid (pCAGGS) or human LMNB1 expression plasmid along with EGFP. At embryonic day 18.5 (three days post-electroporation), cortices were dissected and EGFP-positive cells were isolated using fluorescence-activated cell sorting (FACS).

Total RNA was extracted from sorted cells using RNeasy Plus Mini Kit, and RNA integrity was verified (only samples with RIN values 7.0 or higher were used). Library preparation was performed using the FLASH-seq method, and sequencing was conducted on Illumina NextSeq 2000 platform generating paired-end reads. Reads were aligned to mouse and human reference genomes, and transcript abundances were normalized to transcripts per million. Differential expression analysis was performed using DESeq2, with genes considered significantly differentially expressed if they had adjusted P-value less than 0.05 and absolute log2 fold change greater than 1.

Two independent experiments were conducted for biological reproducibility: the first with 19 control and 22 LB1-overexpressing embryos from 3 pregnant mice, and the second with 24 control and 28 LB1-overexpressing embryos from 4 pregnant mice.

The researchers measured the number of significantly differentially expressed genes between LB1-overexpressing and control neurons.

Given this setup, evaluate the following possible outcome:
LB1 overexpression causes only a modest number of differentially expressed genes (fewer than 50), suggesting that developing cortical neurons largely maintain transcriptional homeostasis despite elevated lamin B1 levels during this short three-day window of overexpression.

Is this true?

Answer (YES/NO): NO